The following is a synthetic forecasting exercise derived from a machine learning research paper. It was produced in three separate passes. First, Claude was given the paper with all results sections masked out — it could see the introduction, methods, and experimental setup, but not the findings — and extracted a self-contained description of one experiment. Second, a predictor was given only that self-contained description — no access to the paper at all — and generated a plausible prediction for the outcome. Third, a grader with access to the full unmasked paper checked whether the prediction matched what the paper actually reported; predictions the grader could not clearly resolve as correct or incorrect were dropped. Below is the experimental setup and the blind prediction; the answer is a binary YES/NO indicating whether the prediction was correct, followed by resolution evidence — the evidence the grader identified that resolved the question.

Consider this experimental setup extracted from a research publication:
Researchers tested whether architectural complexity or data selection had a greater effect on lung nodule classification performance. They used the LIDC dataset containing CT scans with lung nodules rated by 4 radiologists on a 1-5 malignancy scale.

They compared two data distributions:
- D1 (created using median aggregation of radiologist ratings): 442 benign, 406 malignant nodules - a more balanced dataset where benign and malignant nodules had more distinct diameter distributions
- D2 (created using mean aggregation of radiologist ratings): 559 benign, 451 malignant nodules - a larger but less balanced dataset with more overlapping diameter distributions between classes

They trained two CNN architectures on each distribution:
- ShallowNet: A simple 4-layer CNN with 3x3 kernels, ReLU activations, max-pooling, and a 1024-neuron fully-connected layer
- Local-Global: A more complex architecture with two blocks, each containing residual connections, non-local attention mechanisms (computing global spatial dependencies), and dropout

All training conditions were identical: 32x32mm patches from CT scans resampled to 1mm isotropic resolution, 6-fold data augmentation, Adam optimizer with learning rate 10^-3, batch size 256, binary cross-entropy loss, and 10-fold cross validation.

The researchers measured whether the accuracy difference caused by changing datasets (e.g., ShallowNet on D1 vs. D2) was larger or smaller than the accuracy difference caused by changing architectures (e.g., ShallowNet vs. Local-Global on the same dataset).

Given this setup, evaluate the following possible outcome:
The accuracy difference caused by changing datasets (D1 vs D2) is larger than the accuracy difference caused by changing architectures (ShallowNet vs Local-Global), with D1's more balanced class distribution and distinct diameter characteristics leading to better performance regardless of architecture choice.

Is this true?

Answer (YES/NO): YES